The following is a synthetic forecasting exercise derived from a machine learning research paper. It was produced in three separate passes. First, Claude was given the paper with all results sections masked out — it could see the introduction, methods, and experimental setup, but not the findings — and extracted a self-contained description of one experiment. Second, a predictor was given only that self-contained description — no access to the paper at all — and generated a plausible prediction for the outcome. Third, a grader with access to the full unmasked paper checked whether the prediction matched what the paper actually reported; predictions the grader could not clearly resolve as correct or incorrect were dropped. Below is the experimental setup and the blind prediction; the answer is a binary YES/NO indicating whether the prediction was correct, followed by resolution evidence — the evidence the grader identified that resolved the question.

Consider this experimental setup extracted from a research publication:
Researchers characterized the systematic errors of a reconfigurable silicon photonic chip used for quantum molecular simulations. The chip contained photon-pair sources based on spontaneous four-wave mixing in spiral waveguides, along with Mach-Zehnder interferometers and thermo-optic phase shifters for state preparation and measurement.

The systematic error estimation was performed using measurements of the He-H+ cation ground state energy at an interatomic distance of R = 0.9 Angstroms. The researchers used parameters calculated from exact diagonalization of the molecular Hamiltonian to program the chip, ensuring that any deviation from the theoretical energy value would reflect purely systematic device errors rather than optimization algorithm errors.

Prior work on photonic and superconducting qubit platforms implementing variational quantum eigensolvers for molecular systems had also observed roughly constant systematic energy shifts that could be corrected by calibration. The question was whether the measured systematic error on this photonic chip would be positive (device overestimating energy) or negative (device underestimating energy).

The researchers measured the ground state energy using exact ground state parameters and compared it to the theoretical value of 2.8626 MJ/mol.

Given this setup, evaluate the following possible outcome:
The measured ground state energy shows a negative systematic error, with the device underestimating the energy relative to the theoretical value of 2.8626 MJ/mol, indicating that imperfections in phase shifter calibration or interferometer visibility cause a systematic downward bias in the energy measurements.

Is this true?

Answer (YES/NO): NO